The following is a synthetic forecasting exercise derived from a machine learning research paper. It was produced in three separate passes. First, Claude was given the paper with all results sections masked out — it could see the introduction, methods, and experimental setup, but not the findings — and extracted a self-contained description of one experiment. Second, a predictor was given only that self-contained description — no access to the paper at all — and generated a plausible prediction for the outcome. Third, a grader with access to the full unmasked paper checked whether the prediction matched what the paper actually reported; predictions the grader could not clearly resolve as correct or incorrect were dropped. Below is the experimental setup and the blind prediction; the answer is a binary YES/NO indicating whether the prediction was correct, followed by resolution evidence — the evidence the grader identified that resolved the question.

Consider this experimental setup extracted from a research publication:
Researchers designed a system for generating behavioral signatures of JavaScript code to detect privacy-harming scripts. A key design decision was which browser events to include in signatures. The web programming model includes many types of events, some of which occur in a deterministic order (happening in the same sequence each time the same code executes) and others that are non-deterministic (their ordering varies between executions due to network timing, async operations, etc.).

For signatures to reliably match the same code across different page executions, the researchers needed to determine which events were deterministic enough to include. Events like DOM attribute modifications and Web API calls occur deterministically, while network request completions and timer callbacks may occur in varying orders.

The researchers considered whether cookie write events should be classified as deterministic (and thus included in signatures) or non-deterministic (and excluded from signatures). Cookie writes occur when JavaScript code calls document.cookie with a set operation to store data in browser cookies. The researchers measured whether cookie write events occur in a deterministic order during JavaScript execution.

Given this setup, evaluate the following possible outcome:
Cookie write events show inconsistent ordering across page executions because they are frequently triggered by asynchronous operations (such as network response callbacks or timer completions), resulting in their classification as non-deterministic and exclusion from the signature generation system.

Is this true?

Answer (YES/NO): NO